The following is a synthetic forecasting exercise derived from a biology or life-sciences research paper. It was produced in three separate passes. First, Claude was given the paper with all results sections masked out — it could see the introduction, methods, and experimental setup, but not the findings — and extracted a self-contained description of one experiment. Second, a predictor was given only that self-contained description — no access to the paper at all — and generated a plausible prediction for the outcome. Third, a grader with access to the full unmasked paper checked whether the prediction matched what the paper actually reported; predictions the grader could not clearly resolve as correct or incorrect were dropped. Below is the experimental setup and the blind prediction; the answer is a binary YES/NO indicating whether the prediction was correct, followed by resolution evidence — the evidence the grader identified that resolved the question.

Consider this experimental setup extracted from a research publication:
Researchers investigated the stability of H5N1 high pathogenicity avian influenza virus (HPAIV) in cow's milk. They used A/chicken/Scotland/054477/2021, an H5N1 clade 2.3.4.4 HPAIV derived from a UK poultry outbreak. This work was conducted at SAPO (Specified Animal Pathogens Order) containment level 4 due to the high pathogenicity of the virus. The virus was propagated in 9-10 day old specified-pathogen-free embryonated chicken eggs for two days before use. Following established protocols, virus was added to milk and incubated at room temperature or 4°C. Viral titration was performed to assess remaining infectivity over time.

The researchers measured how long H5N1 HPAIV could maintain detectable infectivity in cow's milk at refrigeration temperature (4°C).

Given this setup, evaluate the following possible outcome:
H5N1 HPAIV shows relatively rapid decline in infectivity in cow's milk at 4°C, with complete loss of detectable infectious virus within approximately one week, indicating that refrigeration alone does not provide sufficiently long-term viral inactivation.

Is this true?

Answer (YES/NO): NO